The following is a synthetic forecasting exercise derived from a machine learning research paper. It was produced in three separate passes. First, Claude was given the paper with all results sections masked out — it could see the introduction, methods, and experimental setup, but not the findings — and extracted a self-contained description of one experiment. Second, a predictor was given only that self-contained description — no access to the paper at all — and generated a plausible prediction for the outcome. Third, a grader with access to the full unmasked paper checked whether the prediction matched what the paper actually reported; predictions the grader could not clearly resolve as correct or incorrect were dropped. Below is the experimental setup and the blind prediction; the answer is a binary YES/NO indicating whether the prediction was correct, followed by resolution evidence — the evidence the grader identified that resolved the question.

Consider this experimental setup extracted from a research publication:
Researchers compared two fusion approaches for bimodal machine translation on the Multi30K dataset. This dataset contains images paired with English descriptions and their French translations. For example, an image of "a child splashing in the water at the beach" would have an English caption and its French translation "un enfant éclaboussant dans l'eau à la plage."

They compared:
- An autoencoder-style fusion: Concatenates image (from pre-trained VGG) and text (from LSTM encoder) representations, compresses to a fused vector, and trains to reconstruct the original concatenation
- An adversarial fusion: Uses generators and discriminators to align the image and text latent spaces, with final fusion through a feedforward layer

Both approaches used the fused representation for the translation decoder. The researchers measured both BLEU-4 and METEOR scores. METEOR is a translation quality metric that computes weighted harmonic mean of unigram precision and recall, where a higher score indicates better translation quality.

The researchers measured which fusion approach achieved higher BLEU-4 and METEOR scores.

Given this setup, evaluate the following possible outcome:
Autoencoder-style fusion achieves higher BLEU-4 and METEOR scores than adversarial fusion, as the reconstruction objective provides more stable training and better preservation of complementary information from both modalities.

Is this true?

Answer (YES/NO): NO